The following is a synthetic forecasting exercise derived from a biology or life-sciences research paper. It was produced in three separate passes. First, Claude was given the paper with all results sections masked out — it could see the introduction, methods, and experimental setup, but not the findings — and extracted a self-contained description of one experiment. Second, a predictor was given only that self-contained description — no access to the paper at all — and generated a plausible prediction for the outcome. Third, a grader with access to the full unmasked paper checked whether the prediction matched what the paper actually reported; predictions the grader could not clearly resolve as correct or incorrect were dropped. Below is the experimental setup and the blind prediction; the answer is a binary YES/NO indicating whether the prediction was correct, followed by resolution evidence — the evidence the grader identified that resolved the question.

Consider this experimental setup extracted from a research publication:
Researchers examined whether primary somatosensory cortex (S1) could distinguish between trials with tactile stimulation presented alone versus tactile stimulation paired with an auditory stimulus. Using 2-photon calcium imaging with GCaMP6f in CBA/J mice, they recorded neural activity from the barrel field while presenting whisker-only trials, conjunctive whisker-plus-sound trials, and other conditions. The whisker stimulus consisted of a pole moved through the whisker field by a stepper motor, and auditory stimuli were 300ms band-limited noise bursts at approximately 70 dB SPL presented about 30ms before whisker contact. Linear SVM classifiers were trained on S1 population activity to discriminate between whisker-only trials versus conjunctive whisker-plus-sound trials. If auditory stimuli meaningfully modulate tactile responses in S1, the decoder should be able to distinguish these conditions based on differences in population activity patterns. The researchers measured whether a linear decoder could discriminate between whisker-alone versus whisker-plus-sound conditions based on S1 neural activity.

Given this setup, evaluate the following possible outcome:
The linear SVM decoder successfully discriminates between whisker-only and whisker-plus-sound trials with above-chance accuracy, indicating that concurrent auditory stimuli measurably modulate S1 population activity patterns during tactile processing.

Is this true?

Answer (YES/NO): YES